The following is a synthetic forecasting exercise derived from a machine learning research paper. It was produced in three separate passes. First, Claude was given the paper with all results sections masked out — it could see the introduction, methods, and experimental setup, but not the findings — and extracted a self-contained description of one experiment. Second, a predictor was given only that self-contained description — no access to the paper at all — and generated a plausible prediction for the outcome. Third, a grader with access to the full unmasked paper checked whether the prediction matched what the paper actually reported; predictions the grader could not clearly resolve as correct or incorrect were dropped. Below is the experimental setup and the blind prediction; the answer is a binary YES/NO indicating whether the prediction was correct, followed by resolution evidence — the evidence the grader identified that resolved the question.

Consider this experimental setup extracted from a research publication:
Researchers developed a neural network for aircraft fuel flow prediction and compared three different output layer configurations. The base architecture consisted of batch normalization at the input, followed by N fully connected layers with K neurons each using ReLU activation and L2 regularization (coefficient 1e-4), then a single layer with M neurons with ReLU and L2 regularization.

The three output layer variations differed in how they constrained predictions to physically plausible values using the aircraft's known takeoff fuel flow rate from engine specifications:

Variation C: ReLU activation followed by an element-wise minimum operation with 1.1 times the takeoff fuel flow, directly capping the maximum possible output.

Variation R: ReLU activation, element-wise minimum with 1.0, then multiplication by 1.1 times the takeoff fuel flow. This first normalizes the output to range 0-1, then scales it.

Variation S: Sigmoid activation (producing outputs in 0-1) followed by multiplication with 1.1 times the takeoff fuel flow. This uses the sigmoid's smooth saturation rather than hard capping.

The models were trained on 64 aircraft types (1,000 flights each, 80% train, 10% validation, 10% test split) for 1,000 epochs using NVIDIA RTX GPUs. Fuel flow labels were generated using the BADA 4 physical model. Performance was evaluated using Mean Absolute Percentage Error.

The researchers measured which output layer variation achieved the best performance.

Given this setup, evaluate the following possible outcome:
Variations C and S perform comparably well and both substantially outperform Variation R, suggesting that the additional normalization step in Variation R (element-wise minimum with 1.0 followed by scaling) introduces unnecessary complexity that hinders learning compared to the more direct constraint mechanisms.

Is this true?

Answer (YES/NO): NO